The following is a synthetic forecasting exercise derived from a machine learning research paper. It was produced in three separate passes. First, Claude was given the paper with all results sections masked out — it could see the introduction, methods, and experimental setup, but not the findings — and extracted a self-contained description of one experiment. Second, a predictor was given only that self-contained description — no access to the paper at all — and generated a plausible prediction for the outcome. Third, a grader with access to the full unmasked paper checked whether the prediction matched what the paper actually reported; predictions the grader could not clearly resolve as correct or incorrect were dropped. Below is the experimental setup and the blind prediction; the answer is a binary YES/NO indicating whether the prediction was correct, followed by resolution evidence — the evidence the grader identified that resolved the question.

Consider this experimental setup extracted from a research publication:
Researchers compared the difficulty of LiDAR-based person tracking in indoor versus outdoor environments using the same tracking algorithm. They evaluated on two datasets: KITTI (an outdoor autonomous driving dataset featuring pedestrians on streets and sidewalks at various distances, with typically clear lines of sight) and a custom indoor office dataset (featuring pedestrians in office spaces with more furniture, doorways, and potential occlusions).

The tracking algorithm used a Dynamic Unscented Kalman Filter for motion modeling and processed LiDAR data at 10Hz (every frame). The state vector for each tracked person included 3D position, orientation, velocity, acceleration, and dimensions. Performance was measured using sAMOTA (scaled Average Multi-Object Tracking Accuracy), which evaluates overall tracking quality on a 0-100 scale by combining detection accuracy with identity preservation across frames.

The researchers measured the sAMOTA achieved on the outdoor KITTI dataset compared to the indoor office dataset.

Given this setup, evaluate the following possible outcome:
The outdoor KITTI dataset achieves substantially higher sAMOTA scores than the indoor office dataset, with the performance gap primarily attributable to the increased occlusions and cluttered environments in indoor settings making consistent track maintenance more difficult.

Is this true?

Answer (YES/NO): YES